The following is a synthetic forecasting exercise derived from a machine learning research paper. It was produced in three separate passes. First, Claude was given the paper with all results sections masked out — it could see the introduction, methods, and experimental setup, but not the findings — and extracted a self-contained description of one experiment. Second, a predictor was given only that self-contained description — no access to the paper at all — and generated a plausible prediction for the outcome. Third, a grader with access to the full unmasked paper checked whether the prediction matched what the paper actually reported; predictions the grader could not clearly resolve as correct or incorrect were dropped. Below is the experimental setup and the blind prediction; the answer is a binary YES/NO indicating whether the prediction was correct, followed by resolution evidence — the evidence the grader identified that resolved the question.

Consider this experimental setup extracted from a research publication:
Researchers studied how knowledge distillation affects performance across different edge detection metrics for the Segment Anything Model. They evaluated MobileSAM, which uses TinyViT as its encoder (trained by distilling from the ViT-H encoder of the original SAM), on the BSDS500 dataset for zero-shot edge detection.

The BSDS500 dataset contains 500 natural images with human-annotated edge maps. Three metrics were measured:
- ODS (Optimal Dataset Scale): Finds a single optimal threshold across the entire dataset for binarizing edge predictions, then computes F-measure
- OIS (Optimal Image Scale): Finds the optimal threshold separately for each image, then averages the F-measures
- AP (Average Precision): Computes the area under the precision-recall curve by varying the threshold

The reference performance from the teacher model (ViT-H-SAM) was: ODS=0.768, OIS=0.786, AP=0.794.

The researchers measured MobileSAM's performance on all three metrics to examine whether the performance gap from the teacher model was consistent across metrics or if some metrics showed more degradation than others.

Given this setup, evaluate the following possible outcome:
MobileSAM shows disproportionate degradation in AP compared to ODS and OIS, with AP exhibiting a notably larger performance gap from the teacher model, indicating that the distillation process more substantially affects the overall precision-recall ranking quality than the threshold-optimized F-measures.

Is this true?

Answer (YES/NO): YES